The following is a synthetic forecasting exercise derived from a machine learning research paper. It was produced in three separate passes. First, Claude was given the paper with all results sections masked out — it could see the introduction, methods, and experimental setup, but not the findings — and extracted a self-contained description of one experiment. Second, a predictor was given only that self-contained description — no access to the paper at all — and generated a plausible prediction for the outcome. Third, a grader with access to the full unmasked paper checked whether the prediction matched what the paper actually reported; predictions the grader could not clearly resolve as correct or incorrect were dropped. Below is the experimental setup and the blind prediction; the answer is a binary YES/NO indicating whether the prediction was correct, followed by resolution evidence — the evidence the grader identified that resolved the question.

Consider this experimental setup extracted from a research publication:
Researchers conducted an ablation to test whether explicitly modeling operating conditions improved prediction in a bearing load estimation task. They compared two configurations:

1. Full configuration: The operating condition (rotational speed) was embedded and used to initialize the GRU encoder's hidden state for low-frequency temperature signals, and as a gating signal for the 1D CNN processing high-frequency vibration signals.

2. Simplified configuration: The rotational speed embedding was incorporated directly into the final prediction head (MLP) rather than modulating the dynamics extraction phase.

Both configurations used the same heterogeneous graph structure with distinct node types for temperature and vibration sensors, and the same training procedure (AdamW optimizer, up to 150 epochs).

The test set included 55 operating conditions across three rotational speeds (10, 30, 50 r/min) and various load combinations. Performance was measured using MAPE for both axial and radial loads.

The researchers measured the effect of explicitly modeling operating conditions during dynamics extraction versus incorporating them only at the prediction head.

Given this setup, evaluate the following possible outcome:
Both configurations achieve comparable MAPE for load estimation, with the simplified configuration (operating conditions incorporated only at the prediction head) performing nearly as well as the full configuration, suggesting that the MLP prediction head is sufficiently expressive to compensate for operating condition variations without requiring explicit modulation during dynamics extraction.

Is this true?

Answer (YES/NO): NO